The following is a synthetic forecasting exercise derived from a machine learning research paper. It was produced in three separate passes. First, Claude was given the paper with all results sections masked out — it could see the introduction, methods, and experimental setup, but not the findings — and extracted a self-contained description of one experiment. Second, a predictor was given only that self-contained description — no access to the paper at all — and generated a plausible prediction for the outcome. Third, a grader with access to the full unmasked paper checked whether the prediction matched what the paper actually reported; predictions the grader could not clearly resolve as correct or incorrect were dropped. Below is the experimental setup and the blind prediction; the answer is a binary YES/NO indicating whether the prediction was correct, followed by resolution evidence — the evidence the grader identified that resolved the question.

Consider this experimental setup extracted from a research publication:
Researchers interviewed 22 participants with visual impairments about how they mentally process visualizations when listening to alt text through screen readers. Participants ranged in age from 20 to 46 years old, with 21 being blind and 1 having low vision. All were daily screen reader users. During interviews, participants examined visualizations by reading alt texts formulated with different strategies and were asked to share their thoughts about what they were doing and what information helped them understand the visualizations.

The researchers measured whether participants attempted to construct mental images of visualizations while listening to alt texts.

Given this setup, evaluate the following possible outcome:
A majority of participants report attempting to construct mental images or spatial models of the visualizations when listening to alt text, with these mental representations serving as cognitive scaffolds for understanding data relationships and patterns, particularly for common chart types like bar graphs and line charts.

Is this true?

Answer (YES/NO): YES